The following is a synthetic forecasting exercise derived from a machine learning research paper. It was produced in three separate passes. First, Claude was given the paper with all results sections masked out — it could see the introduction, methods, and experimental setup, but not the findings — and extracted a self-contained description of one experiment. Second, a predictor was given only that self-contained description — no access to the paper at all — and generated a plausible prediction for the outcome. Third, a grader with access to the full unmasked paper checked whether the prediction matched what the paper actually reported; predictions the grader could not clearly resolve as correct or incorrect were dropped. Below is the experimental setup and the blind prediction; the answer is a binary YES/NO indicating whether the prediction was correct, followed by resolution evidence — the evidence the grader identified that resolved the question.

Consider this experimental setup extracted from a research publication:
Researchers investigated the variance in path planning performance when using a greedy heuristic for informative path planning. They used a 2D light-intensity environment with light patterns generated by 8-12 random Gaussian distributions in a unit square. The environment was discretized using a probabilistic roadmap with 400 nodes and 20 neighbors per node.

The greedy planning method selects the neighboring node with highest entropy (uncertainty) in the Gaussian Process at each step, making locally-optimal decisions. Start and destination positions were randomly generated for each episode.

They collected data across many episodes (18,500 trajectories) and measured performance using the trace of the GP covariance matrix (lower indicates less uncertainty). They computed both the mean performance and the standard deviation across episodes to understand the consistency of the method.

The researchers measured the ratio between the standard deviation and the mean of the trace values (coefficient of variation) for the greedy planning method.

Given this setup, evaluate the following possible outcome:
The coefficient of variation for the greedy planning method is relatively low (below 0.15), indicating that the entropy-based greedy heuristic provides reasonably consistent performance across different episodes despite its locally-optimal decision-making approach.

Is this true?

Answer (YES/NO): NO